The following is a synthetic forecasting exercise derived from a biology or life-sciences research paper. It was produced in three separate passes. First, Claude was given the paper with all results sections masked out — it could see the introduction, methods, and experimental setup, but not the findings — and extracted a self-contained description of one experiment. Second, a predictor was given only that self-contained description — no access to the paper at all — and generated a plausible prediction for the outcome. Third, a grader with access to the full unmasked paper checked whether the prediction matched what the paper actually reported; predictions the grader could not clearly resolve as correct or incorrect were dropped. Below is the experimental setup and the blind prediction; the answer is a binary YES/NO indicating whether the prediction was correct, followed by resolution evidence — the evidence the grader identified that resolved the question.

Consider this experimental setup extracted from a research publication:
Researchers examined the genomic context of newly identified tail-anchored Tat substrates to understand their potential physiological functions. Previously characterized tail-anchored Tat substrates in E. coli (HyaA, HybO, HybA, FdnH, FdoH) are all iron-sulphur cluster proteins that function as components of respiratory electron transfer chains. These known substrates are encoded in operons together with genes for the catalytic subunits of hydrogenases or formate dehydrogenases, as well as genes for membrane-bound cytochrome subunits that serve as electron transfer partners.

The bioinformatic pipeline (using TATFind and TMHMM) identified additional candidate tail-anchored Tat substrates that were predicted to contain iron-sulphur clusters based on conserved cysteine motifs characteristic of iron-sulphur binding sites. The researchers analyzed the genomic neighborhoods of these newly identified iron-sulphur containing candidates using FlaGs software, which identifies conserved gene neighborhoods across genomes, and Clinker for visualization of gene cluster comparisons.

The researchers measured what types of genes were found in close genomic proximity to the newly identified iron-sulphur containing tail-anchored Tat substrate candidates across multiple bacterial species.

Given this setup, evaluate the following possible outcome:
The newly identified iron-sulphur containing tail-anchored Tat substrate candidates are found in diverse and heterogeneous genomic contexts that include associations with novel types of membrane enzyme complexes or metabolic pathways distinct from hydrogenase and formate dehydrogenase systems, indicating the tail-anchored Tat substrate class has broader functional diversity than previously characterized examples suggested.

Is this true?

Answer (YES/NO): YES